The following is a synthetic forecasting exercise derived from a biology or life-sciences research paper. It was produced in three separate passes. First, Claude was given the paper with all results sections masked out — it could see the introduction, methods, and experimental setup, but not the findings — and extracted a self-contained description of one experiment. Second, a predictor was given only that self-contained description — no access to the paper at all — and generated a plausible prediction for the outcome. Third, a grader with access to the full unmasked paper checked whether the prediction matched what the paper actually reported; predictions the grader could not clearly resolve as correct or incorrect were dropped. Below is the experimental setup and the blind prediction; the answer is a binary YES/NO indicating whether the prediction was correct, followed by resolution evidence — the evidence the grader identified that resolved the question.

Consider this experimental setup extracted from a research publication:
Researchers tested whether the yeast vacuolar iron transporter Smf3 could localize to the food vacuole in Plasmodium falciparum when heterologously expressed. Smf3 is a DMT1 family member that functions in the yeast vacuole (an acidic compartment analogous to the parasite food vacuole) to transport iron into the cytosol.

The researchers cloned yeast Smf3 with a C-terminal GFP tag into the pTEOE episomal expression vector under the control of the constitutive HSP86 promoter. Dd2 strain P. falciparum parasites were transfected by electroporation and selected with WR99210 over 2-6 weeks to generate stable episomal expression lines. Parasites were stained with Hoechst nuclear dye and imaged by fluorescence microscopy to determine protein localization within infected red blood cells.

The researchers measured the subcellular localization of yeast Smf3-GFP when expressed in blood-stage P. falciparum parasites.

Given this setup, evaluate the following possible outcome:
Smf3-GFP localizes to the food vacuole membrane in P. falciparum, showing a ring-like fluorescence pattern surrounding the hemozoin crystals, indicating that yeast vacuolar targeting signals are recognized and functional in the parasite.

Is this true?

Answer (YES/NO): NO